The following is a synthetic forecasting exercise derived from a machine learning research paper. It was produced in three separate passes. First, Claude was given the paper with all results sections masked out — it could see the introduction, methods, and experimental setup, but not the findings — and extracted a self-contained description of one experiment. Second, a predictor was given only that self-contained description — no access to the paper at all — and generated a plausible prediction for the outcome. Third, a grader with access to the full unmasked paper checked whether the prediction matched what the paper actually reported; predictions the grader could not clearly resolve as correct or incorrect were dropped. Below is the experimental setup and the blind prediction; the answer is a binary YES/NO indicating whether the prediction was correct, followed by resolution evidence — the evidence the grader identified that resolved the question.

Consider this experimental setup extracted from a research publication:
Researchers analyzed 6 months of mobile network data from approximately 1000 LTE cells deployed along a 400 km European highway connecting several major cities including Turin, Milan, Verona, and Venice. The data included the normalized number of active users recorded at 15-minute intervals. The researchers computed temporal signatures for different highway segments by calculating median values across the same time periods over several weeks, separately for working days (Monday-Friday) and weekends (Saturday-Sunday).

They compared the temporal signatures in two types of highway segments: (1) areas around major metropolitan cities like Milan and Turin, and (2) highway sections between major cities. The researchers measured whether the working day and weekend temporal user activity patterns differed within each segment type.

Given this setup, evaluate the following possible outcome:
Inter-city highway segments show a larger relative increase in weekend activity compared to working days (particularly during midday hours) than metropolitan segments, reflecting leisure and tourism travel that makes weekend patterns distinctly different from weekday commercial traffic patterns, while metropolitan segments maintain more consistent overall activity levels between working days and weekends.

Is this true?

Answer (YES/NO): NO